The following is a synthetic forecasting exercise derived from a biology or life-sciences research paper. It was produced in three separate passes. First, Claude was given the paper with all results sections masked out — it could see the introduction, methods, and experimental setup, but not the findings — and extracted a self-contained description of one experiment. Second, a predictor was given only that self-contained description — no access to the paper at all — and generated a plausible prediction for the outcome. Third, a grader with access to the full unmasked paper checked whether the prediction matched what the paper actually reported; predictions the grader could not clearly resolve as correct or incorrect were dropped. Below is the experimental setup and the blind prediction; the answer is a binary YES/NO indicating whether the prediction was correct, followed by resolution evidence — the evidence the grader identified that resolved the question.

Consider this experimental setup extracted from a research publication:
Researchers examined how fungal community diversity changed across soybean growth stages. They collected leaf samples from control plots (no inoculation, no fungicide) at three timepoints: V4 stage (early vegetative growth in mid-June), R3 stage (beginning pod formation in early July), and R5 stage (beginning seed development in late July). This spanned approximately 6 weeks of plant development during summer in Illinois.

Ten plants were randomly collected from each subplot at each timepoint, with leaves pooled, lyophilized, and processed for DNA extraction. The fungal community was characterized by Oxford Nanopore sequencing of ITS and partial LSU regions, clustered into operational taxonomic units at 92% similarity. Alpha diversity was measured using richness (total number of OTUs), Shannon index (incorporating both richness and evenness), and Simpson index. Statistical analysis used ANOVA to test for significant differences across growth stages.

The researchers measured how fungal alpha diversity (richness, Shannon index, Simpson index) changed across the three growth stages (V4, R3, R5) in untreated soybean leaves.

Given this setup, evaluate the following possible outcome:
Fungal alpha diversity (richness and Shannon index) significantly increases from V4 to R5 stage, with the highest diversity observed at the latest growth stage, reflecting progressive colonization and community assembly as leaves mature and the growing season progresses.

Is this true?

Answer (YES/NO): NO